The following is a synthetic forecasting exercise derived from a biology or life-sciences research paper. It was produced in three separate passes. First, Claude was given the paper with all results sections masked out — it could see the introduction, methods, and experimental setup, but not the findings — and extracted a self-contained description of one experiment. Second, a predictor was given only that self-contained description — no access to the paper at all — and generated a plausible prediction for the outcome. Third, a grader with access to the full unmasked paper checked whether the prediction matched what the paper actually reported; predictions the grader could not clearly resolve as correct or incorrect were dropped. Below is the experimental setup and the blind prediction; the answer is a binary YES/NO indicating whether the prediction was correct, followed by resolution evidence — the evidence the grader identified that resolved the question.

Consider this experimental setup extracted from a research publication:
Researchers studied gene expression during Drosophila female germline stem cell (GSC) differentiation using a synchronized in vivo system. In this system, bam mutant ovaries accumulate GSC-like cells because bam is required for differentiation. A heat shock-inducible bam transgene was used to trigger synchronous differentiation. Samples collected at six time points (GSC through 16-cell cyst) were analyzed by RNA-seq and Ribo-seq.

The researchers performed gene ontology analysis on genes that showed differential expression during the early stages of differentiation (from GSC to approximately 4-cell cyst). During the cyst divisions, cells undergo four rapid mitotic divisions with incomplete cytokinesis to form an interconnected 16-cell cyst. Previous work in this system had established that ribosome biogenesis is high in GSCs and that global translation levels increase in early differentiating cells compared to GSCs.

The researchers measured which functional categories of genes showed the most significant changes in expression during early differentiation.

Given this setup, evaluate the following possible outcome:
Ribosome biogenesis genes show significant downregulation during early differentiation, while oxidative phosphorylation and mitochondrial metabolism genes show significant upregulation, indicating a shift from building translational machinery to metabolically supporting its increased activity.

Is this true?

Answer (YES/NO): NO